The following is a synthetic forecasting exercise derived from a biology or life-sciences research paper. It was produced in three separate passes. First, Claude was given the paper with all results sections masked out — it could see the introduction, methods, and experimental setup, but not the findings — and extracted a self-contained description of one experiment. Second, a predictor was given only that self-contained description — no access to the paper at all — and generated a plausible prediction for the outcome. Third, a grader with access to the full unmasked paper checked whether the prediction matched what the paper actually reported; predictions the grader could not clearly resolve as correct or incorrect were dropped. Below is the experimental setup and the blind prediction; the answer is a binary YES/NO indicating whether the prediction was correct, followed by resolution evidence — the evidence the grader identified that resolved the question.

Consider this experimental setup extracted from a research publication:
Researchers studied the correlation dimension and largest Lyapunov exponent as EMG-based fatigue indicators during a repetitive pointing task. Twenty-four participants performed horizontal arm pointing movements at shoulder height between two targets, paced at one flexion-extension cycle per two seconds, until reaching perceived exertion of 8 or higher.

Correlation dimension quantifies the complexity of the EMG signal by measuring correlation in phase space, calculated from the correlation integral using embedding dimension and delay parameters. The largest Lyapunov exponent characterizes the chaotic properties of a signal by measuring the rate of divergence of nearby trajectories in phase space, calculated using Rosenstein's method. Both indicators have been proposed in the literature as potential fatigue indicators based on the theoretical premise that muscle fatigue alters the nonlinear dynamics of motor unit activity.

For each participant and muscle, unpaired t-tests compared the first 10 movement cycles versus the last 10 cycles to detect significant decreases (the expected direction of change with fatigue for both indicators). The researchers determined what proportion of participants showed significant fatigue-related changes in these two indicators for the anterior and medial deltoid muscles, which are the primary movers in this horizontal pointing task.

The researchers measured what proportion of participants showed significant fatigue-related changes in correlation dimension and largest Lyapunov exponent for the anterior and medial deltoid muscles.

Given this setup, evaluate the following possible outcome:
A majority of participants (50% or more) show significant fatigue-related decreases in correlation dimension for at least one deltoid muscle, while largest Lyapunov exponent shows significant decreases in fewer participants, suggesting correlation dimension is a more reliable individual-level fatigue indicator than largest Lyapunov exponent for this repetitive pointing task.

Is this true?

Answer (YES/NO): NO